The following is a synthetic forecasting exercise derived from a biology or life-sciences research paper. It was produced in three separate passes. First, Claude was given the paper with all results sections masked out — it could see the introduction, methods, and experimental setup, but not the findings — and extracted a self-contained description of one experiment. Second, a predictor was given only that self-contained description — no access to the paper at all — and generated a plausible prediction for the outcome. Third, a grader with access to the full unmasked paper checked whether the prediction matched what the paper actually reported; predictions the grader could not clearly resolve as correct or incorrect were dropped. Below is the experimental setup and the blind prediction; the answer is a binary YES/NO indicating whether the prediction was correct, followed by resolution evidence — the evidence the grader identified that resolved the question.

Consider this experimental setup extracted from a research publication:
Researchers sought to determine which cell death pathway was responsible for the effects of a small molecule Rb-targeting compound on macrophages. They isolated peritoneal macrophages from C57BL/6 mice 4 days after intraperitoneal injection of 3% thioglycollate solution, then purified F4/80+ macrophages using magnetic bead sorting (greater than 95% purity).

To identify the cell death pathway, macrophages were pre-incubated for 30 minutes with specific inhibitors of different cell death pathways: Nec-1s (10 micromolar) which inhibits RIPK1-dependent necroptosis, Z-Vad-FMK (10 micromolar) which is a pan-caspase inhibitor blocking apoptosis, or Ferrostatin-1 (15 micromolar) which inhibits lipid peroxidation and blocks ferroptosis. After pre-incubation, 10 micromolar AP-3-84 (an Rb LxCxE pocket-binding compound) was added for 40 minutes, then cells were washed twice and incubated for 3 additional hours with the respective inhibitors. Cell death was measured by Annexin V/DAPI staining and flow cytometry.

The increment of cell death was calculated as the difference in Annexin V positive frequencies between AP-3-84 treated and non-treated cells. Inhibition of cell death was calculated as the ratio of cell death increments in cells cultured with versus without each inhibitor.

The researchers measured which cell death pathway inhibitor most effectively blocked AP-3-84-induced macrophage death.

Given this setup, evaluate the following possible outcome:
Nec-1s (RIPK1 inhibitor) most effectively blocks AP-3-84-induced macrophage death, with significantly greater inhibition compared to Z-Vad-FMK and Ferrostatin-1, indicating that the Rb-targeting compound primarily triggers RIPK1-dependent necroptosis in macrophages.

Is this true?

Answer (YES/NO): NO